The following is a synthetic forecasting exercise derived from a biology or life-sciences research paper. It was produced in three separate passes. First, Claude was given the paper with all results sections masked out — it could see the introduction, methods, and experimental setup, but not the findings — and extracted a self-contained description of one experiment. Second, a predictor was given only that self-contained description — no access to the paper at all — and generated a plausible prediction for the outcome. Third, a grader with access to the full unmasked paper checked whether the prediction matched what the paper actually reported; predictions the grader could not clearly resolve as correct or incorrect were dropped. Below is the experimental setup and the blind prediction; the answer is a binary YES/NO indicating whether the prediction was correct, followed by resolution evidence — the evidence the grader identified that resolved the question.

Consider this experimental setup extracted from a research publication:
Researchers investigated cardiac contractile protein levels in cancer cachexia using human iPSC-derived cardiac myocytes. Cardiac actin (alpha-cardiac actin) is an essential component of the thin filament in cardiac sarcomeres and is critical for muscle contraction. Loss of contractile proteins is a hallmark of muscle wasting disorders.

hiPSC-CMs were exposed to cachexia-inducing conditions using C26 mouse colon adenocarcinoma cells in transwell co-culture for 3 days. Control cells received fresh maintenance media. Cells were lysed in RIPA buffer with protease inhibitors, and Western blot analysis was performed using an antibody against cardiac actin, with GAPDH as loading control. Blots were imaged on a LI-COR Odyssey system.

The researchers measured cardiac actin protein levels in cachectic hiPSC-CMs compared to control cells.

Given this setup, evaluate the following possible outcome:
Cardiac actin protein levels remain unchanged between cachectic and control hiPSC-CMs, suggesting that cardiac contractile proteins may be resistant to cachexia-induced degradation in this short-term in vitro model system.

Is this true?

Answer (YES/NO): YES